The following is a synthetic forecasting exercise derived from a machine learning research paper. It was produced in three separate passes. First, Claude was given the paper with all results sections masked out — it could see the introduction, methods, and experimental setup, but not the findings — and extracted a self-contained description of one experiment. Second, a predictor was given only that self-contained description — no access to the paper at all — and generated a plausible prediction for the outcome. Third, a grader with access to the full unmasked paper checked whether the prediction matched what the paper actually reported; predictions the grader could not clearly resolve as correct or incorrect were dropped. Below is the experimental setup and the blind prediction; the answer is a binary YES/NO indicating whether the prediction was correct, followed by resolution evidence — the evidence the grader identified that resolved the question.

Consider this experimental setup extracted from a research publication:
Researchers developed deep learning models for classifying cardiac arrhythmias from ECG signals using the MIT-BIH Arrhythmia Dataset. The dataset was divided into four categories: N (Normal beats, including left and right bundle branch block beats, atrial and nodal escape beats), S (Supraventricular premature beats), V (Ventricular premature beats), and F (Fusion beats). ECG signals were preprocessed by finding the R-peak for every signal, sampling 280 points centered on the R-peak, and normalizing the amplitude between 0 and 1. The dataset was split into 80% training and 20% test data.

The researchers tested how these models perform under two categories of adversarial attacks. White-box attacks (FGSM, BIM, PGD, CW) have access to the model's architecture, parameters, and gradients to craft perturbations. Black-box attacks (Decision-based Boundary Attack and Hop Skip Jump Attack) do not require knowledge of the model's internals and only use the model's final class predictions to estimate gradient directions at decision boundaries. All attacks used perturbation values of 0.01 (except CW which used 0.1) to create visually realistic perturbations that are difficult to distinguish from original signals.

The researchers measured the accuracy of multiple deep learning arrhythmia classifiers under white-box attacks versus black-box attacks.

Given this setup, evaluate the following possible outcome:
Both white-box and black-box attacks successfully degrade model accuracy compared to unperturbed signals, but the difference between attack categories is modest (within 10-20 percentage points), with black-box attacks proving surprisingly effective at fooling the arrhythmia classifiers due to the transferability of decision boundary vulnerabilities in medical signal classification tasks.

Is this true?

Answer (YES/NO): NO